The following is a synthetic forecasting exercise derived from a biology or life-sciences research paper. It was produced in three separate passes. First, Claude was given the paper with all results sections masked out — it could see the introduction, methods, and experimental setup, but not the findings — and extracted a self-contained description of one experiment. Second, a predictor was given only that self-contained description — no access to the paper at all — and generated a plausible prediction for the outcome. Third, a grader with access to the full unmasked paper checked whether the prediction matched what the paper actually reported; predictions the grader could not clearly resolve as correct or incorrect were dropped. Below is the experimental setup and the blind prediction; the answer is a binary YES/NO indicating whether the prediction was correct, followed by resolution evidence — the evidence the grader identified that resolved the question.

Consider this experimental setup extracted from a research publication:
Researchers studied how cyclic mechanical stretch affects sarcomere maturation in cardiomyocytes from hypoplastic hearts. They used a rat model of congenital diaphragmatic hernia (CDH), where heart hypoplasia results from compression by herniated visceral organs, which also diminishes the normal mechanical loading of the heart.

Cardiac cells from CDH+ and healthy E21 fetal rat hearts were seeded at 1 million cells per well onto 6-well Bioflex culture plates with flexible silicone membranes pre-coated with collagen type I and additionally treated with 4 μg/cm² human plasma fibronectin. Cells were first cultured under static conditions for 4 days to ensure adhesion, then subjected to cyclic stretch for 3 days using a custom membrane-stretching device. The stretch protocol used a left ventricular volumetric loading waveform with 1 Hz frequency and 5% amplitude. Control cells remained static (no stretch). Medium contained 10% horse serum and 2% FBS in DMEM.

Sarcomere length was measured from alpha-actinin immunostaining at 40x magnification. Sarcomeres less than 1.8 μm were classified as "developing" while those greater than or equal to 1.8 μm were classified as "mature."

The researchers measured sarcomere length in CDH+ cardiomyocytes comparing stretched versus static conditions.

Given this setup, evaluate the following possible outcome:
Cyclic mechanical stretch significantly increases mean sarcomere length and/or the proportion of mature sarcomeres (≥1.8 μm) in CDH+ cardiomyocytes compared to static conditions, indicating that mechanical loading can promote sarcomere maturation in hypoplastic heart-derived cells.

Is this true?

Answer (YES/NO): YES